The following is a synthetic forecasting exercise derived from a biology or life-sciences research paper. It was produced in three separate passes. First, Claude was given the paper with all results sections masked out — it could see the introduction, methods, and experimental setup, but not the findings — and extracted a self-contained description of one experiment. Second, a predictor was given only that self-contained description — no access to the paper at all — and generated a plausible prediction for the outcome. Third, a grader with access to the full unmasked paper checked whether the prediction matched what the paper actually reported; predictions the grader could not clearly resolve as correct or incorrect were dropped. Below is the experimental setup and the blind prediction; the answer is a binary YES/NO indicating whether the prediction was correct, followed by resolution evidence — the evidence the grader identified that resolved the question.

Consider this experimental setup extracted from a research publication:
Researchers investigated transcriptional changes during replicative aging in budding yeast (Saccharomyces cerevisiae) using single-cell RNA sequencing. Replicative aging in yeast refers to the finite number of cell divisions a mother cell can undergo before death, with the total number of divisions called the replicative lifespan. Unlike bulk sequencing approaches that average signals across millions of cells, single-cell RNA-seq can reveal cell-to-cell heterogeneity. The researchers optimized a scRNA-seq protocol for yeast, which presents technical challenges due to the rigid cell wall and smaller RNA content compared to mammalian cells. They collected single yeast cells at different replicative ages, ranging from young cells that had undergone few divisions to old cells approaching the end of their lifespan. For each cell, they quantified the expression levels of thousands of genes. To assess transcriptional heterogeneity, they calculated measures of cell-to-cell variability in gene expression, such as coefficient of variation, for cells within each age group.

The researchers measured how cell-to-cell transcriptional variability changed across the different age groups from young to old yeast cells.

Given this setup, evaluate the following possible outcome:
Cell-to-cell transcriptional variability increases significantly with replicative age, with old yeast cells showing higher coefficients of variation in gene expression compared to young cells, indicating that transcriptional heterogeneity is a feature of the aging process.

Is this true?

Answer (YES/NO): YES